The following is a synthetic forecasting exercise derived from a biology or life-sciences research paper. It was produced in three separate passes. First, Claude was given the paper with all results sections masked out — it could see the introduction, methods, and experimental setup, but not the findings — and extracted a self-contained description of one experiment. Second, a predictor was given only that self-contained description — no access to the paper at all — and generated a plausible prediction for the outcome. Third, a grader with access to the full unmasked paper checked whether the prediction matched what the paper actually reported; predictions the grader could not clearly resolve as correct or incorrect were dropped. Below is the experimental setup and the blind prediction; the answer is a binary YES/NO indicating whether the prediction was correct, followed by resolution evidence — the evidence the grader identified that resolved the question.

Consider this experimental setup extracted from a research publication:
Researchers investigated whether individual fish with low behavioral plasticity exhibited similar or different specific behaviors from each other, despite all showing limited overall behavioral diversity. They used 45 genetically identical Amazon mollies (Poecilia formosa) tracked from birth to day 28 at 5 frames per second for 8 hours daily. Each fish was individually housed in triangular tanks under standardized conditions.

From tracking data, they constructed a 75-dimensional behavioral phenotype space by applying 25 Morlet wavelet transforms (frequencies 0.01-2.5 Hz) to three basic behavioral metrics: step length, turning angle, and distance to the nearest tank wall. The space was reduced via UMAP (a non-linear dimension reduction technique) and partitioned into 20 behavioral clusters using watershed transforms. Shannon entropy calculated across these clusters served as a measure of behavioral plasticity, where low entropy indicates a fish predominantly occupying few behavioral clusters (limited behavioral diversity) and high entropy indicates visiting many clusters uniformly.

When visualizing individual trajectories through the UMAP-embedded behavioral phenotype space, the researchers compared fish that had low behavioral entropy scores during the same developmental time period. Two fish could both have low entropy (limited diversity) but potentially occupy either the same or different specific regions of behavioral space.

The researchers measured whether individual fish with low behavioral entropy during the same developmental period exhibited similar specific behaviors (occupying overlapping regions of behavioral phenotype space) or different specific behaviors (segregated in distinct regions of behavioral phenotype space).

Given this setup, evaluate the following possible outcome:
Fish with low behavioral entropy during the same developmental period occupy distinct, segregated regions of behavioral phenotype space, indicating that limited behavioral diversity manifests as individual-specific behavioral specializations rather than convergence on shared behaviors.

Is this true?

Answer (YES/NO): YES